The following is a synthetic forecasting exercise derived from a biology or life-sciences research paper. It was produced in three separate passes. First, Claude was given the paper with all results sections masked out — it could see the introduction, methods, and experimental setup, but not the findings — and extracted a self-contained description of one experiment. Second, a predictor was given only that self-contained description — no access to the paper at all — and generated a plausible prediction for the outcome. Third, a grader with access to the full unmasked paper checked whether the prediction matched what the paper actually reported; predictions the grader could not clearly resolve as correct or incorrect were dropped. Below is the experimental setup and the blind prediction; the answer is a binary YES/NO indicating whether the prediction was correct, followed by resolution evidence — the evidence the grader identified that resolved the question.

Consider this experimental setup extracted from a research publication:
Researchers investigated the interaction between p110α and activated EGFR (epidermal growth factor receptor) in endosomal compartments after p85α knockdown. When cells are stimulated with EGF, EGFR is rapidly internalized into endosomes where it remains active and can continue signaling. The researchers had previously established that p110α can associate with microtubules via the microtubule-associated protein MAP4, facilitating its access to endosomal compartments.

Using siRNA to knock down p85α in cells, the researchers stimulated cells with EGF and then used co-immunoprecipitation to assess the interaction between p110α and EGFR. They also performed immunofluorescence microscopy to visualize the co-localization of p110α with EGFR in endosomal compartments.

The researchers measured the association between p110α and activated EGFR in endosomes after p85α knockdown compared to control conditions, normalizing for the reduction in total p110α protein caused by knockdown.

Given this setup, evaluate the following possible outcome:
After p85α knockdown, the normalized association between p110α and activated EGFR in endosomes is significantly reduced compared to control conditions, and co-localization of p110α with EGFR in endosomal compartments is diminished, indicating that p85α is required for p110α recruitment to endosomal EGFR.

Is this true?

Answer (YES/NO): NO